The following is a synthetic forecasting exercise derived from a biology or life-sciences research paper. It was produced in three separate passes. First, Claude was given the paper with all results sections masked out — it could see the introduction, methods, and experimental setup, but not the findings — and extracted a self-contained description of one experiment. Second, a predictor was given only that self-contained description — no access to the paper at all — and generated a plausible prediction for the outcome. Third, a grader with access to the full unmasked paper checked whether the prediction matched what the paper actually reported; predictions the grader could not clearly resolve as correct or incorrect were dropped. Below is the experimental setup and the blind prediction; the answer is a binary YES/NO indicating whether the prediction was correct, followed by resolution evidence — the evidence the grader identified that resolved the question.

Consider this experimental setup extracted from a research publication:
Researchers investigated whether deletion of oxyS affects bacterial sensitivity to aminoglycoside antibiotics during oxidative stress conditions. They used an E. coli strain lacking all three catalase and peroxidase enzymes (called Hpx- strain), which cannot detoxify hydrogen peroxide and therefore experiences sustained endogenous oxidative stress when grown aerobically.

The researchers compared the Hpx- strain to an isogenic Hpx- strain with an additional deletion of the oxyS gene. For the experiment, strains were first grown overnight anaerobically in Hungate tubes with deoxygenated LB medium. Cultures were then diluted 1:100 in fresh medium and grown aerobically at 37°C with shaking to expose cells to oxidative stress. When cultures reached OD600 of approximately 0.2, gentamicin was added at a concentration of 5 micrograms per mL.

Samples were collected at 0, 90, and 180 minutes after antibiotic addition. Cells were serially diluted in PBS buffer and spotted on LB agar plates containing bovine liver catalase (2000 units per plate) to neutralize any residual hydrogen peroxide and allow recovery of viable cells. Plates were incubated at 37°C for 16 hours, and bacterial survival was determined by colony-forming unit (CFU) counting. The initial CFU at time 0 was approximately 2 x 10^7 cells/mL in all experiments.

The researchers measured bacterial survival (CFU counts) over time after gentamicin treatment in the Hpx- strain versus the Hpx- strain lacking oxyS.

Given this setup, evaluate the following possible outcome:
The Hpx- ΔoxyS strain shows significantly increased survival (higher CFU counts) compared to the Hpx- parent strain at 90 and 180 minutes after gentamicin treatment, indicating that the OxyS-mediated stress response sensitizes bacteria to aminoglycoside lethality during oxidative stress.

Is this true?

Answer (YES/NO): NO